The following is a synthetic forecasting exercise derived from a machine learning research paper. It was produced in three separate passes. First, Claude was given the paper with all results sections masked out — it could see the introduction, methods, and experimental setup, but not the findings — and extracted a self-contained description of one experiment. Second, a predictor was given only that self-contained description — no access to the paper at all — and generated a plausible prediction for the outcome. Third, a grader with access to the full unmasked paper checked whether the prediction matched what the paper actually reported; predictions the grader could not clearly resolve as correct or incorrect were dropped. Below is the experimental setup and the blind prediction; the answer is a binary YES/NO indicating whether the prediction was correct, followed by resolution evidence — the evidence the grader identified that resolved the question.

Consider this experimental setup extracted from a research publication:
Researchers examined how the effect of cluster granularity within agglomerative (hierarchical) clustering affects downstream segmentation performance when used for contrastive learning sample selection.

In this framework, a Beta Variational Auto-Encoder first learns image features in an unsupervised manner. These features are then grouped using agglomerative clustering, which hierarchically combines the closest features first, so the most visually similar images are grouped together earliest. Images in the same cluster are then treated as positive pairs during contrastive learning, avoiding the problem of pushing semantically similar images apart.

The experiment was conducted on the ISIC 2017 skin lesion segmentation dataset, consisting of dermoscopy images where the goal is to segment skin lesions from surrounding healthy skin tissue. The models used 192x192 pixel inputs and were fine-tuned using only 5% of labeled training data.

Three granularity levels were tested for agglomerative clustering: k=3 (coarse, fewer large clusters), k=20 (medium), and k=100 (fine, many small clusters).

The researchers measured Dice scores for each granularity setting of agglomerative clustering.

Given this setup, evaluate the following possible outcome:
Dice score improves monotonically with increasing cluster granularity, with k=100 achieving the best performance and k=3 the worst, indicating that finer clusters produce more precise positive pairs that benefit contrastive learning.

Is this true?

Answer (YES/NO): NO